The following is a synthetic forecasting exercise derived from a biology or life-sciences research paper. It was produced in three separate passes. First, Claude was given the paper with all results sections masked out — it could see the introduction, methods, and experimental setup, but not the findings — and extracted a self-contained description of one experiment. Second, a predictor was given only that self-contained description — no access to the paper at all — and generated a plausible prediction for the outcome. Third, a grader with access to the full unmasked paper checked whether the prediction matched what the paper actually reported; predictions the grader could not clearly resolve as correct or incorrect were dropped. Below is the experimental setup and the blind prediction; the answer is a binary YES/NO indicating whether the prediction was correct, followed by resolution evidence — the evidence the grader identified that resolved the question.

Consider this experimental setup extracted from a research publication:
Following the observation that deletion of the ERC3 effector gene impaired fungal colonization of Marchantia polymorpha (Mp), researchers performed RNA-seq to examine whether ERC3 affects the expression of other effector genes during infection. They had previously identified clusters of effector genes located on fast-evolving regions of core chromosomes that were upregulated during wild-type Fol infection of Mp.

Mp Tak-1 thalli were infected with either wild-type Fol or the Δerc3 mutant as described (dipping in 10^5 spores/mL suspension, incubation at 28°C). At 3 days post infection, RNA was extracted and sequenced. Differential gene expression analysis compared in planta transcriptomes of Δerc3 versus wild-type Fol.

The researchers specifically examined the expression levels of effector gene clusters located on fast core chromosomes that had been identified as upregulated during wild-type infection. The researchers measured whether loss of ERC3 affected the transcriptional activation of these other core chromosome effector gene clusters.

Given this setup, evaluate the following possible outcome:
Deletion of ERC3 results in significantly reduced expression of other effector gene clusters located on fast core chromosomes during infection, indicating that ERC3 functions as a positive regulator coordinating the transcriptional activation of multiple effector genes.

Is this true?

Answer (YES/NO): NO